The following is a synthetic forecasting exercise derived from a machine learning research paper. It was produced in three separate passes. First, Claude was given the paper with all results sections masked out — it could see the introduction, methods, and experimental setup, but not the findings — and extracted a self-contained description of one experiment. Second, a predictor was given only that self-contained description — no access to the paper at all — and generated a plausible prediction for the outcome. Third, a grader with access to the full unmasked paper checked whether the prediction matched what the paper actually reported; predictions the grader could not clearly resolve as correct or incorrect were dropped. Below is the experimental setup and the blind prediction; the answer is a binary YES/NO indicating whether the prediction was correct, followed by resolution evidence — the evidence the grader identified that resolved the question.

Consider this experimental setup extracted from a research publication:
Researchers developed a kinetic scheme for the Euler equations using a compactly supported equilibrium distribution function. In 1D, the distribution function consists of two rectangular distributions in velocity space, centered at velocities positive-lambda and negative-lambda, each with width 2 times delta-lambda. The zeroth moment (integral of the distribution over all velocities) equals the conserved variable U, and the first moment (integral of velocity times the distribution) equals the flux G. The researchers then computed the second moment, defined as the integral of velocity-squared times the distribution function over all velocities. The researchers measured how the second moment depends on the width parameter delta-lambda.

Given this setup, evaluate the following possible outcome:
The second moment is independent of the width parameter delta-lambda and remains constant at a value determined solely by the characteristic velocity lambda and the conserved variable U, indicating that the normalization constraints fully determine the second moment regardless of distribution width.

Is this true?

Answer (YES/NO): NO